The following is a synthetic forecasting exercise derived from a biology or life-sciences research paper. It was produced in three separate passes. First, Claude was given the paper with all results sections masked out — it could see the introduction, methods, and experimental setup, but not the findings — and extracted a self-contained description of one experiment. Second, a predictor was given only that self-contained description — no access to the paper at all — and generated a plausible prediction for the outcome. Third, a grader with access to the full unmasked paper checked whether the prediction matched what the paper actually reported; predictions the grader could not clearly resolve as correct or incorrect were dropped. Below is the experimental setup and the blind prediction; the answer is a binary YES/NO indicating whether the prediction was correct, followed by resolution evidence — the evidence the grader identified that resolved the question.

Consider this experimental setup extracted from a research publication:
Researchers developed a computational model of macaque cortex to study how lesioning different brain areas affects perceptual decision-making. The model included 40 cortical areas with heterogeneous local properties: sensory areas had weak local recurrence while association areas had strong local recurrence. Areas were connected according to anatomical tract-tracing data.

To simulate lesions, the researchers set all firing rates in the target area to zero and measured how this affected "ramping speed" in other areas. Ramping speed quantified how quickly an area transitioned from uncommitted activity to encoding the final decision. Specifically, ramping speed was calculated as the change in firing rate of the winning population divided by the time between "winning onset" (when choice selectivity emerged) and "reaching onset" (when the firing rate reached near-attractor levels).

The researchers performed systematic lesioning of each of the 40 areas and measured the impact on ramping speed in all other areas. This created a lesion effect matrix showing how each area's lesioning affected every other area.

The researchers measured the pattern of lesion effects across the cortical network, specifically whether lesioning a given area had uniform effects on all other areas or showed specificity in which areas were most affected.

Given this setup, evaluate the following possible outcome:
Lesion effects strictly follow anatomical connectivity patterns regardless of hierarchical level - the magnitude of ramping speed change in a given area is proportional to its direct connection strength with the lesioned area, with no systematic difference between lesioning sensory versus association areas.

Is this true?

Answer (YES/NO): NO